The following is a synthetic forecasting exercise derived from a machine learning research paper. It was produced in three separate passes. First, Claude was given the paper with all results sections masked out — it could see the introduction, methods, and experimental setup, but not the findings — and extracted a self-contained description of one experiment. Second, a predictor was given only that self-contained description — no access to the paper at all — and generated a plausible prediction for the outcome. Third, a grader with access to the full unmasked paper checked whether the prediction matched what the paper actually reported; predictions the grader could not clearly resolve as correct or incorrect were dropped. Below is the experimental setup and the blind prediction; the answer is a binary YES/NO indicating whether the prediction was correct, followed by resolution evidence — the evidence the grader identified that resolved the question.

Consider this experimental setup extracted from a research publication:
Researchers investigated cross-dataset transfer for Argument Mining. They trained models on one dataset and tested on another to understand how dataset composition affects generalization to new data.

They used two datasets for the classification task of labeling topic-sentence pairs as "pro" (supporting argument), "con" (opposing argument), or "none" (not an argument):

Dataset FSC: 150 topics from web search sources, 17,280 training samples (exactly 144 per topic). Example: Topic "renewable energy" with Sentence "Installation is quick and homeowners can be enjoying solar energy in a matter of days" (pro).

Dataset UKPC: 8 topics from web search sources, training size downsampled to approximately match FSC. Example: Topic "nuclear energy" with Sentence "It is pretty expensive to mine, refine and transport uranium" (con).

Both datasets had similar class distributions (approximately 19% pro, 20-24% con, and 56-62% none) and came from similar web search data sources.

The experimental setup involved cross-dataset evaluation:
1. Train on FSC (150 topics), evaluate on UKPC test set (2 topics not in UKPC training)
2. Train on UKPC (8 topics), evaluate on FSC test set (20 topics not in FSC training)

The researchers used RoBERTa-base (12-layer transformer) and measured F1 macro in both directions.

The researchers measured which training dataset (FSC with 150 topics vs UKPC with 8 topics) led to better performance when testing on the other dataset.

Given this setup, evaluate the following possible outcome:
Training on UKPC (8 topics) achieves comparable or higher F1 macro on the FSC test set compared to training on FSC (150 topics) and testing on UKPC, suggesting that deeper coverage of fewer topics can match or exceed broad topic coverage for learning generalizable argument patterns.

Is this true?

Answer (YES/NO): NO